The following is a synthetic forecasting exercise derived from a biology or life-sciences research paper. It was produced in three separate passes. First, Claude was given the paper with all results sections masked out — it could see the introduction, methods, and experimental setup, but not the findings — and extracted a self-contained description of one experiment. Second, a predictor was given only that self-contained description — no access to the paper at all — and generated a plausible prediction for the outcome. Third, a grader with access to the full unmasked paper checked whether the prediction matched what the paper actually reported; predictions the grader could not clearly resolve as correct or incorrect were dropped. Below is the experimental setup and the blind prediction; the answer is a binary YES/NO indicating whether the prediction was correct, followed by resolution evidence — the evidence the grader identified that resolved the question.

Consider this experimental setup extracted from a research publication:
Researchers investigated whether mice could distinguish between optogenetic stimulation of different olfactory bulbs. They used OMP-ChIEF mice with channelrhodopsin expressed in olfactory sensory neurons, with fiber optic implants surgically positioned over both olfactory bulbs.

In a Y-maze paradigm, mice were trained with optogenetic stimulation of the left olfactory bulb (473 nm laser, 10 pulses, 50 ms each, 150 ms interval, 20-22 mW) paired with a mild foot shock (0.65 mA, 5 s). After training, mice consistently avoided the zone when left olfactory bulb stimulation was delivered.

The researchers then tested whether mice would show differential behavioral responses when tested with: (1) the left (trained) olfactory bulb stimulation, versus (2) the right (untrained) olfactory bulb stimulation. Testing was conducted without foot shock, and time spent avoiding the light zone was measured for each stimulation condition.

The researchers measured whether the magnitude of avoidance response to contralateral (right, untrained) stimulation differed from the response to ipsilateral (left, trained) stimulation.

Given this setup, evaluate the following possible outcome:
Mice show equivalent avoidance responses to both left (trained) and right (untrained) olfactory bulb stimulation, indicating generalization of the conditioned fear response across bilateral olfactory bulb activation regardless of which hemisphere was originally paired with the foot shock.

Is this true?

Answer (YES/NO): NO